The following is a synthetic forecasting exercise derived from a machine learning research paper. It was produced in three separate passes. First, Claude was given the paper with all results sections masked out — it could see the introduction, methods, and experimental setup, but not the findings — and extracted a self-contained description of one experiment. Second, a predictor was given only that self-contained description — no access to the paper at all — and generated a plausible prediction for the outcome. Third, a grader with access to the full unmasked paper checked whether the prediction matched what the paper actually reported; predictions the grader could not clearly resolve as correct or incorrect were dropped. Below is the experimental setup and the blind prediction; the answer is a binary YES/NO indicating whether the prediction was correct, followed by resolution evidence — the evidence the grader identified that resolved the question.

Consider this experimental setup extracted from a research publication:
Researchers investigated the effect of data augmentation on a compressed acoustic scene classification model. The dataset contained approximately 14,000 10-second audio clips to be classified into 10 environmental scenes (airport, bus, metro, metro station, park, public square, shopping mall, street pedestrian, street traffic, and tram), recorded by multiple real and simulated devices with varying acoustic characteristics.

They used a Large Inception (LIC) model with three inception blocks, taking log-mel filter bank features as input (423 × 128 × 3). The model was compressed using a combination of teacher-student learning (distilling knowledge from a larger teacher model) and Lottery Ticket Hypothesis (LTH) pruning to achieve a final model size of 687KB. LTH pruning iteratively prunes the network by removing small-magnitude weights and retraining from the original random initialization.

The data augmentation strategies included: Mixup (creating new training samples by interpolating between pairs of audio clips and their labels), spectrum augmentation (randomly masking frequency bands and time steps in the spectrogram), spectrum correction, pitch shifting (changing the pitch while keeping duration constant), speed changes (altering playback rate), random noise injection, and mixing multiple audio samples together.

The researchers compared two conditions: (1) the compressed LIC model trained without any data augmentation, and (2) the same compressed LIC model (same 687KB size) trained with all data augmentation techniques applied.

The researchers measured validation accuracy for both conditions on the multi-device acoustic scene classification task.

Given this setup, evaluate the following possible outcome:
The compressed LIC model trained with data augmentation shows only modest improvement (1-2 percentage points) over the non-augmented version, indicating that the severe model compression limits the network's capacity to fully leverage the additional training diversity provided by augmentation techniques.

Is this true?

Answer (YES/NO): NO